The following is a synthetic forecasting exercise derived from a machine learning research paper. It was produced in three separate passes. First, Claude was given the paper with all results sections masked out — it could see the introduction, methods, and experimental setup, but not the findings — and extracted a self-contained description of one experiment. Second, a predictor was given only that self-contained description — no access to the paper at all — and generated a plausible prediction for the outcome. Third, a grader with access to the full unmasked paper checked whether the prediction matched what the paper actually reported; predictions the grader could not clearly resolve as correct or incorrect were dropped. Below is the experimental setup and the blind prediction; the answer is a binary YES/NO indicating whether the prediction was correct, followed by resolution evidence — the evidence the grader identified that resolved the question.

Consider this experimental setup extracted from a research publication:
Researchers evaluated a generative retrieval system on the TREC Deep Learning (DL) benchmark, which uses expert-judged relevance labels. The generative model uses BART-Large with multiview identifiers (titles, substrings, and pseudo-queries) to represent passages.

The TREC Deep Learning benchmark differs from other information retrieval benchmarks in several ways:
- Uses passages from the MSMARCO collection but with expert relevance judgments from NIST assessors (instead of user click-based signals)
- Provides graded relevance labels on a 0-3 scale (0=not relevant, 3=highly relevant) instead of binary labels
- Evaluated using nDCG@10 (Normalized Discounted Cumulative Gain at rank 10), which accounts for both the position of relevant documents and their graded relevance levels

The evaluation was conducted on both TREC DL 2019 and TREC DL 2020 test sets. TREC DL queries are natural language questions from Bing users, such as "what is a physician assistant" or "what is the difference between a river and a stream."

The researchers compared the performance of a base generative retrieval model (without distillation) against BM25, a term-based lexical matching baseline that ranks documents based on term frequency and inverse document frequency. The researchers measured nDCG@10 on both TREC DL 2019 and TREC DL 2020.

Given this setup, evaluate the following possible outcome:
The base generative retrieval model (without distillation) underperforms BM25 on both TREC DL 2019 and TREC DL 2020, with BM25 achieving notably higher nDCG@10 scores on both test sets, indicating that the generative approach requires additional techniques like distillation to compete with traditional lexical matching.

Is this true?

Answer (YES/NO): NO